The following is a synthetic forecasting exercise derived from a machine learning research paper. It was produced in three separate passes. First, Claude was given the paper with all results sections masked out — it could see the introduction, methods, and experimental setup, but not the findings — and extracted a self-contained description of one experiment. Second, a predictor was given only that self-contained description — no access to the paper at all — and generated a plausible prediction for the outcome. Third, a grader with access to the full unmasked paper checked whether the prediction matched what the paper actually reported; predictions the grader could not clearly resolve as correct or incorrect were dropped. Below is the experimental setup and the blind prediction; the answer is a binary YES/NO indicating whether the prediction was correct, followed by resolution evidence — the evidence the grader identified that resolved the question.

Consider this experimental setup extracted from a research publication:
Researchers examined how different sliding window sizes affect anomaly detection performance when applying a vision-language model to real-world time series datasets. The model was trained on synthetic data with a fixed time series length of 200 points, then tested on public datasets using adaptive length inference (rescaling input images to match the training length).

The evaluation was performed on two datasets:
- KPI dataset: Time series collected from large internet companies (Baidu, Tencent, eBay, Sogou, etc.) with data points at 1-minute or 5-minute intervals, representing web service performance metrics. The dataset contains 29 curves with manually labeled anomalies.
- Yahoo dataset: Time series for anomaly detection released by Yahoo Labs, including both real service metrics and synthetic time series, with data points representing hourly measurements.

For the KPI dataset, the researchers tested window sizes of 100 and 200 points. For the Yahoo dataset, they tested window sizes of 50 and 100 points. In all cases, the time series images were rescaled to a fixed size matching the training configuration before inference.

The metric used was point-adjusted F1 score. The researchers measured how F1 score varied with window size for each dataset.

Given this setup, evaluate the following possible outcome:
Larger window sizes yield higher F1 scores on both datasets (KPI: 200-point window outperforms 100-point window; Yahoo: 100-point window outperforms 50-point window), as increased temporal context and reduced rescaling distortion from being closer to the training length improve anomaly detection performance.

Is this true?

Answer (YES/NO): NO